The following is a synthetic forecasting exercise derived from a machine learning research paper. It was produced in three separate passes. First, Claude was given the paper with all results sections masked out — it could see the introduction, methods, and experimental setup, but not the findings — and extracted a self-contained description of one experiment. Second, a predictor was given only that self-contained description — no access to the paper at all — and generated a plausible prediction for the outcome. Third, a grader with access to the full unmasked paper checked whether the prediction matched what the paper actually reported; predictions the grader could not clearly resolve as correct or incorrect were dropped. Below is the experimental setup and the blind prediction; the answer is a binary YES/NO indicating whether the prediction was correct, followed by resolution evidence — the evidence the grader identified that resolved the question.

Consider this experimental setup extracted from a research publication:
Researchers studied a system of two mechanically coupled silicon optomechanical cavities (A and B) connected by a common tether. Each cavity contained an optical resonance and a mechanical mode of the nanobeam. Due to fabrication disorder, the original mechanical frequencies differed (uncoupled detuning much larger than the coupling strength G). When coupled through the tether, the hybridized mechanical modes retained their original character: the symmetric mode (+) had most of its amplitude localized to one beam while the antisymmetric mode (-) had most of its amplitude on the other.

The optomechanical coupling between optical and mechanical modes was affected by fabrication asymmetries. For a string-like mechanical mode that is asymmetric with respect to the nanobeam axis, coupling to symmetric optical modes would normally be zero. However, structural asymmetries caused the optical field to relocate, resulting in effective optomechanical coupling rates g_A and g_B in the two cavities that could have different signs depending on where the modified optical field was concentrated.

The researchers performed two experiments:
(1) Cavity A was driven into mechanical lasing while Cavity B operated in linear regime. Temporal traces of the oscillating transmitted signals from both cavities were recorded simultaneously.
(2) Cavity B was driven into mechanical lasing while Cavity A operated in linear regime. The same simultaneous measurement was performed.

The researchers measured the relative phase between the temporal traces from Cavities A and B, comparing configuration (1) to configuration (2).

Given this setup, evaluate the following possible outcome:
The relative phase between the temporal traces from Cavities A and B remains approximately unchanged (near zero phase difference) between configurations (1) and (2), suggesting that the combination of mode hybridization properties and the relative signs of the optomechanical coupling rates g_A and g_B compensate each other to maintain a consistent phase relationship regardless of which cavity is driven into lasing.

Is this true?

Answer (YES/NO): NO